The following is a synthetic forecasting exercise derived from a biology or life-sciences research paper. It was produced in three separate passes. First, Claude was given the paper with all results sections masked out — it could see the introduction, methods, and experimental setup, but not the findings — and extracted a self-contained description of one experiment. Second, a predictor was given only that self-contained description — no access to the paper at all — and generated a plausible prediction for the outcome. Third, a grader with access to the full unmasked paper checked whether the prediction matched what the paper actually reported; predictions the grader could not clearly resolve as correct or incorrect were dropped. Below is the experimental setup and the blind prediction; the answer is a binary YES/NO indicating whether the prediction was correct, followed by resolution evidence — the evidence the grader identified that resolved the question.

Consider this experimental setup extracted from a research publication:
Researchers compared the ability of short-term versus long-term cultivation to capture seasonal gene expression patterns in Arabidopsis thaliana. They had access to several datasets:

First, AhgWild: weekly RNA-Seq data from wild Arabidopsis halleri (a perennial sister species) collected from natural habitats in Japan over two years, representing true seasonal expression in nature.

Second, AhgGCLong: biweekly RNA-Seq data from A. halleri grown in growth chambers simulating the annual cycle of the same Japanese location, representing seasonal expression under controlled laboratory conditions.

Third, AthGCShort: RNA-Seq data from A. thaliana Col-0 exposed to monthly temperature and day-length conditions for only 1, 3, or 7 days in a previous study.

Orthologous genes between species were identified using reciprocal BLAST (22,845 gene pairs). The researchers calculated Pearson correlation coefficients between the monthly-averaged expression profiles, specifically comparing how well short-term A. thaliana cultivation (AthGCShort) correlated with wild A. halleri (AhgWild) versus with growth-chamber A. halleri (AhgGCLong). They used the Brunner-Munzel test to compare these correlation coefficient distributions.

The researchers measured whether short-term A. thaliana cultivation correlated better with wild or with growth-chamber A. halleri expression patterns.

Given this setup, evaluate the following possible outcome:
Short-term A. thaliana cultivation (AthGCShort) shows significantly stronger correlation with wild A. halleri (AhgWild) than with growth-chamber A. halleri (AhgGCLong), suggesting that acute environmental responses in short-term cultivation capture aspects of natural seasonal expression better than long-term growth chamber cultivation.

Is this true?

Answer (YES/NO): YES